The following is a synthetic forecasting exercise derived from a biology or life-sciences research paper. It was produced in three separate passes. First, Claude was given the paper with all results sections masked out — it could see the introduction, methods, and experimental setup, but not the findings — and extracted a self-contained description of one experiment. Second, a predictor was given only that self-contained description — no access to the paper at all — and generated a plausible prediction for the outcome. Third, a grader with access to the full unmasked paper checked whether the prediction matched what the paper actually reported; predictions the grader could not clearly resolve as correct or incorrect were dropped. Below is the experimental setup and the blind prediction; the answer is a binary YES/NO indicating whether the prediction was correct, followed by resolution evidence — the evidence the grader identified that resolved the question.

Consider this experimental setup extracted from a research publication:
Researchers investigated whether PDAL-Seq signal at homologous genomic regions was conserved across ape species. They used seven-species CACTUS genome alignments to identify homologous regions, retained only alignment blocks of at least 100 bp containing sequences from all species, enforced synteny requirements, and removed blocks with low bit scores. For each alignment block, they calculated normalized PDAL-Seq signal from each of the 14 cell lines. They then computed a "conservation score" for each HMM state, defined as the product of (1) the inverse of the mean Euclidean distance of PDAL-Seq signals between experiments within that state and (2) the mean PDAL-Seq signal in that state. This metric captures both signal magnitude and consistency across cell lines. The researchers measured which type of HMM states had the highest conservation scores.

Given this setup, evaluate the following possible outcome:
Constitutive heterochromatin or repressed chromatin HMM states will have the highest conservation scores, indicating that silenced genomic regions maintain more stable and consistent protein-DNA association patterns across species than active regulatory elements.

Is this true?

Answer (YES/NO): NO